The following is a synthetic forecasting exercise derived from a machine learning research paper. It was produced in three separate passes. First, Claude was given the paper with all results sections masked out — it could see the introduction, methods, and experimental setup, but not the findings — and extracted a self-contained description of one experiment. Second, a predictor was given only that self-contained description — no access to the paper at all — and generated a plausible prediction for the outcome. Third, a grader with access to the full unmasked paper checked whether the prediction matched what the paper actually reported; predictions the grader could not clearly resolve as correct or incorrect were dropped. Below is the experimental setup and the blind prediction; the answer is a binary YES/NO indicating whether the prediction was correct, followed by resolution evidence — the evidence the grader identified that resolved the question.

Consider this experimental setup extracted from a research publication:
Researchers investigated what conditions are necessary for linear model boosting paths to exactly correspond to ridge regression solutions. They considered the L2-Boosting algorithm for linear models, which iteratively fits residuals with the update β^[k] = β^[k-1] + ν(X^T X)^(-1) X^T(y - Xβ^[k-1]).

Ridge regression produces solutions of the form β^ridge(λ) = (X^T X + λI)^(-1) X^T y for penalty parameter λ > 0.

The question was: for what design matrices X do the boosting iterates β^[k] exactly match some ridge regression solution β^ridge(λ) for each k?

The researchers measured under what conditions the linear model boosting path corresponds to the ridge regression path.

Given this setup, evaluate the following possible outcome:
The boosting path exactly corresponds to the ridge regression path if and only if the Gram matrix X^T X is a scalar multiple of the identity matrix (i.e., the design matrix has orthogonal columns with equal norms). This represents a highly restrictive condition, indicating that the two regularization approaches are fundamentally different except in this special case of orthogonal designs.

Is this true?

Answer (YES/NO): YES